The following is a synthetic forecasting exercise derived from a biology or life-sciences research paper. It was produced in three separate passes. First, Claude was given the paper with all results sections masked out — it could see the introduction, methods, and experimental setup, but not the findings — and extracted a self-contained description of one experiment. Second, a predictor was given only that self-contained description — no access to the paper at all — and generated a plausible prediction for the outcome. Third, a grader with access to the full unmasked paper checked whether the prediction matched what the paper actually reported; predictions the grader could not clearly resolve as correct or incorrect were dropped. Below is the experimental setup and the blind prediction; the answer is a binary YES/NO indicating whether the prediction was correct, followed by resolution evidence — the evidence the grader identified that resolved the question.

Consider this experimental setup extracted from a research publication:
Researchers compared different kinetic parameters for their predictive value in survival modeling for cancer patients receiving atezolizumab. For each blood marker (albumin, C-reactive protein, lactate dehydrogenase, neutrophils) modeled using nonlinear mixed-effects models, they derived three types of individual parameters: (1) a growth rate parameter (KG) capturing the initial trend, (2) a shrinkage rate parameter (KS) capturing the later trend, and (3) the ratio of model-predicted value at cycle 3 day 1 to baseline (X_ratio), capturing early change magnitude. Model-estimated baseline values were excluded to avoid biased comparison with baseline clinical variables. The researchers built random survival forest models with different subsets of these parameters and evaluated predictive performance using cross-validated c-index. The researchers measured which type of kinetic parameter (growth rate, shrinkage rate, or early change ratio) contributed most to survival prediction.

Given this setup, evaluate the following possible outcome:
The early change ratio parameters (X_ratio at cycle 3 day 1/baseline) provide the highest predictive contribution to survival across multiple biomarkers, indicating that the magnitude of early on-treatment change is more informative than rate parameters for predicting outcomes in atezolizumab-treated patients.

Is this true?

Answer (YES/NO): NO